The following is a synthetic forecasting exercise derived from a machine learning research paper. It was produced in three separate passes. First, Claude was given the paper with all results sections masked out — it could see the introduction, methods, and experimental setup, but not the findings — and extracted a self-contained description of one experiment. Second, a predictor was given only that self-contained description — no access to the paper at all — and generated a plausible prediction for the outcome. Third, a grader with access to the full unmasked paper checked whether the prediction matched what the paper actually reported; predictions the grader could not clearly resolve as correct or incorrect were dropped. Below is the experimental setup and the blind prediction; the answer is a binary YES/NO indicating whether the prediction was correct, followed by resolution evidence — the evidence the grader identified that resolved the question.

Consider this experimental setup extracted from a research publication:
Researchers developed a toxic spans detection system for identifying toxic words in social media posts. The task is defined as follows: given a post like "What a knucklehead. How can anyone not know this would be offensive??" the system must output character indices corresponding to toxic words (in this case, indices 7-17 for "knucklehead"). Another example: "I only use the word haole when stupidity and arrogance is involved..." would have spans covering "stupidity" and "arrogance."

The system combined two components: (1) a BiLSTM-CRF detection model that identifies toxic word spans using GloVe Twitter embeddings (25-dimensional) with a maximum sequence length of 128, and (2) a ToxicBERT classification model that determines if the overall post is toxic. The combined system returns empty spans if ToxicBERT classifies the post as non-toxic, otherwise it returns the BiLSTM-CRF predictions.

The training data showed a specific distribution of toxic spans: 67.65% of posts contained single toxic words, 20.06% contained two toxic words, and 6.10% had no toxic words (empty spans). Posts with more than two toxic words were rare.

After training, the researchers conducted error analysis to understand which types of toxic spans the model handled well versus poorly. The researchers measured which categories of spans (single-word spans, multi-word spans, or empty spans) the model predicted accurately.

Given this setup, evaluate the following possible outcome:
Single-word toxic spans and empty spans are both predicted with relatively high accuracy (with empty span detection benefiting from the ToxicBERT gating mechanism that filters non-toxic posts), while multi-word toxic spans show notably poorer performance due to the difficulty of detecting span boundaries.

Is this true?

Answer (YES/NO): YES